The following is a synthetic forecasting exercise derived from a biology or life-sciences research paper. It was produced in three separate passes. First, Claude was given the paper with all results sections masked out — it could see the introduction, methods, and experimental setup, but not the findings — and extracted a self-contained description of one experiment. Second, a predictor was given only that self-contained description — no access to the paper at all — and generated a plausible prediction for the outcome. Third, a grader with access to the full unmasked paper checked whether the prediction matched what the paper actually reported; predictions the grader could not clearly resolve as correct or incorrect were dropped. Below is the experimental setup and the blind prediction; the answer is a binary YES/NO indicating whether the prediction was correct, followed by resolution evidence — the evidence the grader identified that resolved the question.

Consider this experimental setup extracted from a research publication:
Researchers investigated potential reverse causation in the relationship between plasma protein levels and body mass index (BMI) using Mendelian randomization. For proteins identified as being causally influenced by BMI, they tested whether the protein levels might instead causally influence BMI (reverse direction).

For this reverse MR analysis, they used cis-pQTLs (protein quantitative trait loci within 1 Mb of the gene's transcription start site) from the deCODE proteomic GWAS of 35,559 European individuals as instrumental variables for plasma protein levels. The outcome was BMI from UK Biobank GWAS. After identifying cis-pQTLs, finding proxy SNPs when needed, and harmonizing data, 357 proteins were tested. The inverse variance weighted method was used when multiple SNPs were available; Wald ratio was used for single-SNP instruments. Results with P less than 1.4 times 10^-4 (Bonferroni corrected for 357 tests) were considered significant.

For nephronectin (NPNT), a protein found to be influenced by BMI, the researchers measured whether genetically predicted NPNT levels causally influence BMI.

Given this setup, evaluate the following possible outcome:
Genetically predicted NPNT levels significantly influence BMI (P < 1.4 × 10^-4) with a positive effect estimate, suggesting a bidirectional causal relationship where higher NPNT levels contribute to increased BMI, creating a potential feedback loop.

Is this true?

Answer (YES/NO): NO